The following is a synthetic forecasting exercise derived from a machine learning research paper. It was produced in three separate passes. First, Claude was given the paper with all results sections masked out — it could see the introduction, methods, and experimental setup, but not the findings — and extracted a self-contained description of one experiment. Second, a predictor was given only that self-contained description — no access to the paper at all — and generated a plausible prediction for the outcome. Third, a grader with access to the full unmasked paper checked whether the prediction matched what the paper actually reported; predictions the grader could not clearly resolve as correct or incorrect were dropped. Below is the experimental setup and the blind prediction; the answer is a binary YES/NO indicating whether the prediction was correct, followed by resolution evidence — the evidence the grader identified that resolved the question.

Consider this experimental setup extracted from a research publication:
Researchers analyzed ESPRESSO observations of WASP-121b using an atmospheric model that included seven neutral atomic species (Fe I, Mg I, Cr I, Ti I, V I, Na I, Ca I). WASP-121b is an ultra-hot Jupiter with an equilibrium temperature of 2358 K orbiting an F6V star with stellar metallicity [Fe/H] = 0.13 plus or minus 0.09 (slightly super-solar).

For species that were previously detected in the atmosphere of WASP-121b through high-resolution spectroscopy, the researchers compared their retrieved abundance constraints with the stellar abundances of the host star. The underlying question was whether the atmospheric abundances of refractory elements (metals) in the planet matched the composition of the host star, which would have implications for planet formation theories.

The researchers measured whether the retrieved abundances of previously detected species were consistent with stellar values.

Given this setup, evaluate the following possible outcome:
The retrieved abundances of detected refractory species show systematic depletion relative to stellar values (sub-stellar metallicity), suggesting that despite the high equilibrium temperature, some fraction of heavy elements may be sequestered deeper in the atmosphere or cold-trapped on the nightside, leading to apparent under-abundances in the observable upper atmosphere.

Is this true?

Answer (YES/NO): NO